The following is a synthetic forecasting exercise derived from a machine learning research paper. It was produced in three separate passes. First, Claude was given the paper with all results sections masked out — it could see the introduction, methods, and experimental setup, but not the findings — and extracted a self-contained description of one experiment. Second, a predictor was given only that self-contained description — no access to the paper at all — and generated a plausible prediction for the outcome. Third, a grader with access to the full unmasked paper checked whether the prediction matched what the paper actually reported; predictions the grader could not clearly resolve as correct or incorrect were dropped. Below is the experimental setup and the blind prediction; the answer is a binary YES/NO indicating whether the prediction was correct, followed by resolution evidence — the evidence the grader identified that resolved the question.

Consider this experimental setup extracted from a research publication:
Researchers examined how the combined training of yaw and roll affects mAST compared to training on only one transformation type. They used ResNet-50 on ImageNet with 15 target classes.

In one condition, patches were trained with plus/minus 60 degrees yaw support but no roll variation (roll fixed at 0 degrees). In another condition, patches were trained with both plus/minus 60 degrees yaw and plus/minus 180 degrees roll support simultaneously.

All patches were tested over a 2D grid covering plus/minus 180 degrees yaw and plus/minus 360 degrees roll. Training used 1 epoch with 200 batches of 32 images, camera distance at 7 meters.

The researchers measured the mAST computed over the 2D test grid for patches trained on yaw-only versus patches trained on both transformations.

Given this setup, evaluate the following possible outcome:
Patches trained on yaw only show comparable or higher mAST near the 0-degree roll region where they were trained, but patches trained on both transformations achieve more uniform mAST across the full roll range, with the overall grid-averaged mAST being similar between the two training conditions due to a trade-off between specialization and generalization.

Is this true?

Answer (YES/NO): NO